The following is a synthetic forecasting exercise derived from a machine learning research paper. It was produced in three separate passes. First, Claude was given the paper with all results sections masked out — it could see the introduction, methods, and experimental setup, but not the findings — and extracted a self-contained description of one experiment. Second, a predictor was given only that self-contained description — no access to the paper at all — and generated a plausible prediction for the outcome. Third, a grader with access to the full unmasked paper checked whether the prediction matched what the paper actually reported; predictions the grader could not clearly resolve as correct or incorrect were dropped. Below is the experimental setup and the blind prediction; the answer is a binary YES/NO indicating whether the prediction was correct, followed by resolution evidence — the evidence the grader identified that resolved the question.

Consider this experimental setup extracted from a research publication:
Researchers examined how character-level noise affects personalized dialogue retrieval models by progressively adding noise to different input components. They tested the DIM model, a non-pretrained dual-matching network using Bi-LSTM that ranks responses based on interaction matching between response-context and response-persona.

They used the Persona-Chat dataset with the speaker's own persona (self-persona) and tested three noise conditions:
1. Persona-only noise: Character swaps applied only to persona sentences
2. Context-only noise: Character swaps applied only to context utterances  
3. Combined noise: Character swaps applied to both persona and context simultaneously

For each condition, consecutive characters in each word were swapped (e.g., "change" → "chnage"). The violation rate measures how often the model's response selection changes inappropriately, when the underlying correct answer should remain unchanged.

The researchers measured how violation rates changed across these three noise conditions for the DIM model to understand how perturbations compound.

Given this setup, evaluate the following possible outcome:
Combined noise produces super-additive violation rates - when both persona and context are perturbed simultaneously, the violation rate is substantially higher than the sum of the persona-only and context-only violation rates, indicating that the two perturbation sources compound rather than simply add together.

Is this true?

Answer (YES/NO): NO